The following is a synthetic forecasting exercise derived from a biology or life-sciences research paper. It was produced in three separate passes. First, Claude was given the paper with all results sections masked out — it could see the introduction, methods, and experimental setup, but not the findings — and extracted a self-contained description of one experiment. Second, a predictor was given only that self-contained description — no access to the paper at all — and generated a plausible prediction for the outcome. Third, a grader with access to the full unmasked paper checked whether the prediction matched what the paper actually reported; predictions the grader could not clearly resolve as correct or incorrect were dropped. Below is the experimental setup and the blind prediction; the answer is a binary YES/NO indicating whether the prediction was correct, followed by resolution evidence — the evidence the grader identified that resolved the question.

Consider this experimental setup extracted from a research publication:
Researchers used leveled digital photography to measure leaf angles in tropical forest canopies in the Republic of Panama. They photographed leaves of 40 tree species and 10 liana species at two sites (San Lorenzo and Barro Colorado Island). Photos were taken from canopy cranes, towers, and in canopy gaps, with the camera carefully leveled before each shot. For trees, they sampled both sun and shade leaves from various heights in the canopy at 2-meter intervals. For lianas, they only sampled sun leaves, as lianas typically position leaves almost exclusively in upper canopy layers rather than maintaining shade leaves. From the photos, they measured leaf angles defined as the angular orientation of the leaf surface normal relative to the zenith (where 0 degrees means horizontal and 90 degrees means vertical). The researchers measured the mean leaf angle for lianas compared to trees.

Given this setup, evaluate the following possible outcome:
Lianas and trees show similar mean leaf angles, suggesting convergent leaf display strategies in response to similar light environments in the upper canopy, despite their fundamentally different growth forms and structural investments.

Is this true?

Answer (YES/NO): NO